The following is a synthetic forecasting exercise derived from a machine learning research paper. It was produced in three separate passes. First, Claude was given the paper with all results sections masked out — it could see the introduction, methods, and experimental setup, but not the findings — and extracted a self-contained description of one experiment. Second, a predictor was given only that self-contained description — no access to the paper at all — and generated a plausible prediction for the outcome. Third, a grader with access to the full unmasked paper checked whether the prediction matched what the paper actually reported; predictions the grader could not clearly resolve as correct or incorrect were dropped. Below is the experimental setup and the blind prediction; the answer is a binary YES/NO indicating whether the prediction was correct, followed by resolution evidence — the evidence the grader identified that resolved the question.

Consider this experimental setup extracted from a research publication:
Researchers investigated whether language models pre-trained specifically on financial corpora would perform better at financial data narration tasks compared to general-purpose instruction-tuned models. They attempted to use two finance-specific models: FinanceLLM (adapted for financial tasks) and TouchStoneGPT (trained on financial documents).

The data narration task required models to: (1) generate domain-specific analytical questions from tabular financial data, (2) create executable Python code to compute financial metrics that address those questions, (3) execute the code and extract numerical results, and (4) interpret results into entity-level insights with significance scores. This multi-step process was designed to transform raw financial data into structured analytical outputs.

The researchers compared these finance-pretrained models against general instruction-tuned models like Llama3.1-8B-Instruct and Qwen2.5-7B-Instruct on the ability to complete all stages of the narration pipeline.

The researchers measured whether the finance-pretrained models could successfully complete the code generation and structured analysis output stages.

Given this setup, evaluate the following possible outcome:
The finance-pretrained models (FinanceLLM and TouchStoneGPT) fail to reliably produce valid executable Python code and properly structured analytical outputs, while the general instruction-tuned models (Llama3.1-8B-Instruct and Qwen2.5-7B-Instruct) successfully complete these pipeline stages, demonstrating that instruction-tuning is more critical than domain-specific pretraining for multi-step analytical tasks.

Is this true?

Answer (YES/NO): YES